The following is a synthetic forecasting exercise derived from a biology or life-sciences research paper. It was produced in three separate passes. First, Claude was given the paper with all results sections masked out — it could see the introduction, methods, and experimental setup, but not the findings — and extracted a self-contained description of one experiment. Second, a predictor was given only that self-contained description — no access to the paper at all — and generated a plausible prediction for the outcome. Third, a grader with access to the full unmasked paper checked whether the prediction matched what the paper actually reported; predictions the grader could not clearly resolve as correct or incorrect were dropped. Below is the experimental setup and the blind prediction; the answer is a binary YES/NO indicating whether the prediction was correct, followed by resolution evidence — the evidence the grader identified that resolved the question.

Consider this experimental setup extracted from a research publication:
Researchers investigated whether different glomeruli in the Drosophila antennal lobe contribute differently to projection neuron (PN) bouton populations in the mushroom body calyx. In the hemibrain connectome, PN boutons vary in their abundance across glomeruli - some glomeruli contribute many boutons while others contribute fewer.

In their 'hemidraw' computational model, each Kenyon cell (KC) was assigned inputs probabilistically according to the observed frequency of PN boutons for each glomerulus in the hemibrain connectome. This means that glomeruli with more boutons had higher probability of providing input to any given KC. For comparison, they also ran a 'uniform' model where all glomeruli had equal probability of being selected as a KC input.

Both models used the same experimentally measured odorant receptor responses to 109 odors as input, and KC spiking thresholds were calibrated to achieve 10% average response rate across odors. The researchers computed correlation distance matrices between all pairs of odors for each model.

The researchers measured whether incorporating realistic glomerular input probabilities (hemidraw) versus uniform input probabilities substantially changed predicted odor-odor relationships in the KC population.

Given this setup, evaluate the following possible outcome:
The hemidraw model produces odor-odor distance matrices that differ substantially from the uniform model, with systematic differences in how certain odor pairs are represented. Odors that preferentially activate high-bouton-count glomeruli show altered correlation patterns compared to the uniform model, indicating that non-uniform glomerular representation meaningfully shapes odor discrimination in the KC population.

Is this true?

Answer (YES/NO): NO